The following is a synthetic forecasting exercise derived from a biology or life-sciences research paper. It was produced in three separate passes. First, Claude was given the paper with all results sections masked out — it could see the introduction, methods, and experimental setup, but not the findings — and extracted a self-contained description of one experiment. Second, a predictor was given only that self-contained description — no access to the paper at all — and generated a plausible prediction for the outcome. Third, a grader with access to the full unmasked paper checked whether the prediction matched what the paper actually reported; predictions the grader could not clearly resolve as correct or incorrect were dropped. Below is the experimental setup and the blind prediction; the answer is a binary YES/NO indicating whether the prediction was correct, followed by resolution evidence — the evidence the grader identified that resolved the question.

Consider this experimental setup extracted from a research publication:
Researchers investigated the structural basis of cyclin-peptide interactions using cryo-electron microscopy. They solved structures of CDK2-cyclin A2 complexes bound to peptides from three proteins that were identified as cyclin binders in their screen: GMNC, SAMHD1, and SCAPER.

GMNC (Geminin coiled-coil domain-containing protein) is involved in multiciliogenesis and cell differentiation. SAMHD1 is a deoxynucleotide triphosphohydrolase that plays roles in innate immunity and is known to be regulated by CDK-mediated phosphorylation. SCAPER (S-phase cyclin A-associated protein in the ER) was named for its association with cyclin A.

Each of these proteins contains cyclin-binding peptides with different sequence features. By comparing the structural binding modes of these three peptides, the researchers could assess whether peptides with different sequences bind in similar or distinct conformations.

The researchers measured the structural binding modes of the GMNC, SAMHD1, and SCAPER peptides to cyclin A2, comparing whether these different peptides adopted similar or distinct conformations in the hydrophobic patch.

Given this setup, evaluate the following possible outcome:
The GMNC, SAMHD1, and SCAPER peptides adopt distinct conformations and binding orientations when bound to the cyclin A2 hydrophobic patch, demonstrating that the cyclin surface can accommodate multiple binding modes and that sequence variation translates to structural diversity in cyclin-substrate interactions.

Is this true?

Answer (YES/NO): YES